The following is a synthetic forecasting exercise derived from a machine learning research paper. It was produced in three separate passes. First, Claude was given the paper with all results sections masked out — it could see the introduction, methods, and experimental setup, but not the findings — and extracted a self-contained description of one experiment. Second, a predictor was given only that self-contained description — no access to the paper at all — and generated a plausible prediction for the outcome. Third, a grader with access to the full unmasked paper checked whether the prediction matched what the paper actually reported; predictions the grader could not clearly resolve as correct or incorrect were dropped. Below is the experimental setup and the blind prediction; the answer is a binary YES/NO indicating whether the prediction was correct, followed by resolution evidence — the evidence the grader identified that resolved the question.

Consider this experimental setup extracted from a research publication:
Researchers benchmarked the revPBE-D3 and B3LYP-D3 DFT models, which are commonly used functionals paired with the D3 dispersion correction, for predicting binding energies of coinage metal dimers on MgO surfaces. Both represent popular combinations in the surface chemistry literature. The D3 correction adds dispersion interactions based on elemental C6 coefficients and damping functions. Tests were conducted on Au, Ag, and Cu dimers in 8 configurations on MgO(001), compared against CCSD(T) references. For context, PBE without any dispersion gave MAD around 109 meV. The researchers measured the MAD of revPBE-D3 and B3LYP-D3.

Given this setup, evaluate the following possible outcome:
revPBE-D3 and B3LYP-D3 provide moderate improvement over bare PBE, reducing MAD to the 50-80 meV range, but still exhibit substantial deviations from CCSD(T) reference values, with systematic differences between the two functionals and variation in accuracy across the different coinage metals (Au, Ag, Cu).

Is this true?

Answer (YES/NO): NO